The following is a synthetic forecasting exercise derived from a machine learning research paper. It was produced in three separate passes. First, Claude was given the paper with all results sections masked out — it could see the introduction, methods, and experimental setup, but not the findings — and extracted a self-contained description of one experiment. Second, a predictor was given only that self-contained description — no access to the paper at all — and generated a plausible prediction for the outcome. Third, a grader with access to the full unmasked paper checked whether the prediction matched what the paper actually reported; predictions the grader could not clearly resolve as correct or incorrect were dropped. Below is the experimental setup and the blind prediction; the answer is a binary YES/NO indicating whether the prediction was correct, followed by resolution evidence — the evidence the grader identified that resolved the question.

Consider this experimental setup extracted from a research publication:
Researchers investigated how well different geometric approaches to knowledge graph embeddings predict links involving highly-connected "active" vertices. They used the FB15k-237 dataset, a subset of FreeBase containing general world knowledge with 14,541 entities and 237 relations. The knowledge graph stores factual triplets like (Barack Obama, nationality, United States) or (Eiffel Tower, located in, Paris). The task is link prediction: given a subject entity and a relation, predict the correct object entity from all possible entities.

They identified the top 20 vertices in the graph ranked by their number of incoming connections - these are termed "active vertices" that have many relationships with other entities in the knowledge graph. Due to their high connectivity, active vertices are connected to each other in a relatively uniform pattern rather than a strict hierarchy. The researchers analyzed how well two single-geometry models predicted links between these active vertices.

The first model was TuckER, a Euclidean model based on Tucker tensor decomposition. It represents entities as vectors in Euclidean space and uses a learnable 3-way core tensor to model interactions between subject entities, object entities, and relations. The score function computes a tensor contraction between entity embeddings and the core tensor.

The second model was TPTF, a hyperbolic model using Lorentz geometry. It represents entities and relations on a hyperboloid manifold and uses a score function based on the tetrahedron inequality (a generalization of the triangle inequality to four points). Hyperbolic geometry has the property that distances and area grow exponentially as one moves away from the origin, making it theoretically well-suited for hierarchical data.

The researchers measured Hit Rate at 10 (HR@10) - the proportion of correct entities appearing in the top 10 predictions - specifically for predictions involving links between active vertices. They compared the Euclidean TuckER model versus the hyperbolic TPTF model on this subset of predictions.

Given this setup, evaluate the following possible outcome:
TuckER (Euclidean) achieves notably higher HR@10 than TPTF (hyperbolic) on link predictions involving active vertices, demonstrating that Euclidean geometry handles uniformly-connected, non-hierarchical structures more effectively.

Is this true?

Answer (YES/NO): YES